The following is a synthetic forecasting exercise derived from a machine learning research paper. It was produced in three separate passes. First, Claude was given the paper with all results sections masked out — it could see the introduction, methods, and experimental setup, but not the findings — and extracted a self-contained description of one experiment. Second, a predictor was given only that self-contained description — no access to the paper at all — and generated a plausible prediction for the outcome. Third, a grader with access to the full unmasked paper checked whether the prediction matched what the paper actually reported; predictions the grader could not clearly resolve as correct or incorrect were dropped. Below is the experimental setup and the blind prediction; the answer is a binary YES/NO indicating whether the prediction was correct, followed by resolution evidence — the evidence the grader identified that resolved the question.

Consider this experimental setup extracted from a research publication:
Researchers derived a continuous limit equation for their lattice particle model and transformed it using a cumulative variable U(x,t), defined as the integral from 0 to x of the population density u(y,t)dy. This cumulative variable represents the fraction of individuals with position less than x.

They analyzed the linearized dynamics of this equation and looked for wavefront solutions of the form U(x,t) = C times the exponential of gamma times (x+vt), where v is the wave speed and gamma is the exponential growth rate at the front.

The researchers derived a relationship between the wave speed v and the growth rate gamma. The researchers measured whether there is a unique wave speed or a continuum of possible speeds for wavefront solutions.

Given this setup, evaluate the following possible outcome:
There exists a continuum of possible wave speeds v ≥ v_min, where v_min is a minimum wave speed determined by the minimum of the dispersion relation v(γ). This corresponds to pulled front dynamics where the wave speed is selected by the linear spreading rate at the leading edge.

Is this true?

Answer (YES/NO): YES